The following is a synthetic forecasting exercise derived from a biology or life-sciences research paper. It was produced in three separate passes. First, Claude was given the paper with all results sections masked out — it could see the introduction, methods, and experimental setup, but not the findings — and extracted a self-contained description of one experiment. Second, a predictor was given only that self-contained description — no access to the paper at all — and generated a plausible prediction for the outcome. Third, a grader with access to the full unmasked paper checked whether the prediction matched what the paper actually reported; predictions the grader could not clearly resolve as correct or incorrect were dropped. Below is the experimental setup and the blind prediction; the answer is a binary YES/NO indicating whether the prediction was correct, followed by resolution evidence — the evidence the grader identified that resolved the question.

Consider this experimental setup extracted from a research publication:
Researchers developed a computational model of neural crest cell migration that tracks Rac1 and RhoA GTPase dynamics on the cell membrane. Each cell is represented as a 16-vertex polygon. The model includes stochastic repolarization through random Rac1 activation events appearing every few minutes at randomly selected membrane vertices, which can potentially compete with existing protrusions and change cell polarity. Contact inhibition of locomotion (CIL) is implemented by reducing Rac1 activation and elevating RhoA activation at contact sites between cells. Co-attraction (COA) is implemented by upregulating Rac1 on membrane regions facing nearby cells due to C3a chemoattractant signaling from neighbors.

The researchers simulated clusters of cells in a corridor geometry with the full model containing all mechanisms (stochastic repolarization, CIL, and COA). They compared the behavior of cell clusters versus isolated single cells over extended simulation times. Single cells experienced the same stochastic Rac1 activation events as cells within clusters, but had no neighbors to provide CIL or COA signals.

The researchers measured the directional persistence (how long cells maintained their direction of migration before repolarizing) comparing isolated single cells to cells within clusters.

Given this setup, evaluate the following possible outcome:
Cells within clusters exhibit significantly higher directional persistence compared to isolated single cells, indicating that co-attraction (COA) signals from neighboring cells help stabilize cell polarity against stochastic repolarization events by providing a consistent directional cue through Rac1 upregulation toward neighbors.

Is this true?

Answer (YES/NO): NO